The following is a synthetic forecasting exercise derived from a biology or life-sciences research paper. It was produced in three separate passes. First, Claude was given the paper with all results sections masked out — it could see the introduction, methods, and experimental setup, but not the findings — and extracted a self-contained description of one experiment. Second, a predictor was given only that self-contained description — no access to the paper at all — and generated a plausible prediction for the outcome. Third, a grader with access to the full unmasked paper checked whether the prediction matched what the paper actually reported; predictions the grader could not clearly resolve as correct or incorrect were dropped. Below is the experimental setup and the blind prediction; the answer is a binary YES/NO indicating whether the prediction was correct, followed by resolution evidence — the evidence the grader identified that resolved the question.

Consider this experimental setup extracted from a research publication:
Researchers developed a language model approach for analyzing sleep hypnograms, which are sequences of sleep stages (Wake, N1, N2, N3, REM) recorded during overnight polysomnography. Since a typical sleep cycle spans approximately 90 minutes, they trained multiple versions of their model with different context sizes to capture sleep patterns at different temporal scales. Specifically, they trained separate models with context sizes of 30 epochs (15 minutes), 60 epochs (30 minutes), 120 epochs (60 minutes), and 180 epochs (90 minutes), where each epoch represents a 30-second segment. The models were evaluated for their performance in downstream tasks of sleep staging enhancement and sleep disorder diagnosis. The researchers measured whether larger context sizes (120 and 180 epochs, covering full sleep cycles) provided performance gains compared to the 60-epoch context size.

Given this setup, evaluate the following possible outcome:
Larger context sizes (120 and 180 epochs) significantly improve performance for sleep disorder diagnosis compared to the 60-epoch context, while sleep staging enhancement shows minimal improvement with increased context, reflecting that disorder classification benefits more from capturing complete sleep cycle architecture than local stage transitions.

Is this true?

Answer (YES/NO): NO